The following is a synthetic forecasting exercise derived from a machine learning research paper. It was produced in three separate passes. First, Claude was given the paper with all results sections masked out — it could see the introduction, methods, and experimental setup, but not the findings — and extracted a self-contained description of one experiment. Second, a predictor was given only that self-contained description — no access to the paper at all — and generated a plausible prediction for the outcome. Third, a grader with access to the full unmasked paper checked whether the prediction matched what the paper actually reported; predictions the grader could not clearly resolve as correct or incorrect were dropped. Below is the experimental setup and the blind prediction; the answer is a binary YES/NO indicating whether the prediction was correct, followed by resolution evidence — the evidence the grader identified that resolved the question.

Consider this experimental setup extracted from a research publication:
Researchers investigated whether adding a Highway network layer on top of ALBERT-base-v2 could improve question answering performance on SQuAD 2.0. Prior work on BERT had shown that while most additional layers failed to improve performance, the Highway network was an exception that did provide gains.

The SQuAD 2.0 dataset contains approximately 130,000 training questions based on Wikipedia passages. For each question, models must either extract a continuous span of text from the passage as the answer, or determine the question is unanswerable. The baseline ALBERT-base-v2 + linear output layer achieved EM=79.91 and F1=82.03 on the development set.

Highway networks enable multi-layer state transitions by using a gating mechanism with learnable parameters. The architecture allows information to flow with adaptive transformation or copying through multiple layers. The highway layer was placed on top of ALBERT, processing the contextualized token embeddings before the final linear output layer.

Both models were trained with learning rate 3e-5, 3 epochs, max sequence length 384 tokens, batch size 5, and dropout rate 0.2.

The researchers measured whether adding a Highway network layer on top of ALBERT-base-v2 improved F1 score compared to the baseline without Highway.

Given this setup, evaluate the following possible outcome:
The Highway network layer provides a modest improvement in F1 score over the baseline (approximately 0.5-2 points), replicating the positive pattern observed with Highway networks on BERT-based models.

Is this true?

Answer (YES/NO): NO